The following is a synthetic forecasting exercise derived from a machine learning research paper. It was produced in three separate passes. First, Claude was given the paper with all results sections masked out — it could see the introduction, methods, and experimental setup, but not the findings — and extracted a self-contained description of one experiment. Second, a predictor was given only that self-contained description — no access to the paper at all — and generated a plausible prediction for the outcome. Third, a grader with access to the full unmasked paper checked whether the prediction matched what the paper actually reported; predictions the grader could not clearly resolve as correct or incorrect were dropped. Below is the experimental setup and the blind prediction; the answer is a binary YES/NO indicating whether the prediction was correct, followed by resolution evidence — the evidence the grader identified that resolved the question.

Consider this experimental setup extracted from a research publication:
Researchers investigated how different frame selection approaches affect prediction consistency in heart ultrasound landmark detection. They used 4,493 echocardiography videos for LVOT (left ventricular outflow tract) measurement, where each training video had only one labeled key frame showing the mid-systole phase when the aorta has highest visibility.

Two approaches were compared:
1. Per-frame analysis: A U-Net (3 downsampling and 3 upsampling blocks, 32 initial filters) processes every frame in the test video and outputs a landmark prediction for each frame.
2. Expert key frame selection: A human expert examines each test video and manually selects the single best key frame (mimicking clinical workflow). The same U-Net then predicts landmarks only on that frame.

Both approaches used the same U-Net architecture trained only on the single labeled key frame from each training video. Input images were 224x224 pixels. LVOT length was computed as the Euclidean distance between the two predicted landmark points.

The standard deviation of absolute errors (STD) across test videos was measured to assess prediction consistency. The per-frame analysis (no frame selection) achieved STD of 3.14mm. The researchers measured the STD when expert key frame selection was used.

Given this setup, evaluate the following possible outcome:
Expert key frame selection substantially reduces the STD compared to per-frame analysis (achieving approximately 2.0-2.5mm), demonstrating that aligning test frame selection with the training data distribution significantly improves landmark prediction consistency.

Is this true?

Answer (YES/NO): YES